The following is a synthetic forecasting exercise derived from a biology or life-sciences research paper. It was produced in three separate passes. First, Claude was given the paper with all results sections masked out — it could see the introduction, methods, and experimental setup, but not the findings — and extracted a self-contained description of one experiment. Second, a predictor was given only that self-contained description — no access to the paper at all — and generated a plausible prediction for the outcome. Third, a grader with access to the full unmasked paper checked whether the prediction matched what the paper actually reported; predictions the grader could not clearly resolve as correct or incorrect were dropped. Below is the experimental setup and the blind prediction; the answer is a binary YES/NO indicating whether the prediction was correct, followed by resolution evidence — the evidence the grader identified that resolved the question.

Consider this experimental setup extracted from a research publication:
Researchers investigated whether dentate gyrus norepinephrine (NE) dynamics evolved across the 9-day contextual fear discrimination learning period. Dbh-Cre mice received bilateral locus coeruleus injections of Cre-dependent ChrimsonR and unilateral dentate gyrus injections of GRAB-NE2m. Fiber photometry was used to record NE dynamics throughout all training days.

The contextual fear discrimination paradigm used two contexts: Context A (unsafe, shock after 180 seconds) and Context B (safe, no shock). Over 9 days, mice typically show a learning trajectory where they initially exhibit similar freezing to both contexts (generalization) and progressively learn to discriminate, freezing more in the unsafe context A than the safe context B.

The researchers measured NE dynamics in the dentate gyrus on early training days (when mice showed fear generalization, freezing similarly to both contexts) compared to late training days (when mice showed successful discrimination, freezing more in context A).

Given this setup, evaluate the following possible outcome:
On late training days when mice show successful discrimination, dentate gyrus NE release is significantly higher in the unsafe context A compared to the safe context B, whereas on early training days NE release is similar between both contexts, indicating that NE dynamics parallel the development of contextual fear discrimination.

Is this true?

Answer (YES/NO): YES